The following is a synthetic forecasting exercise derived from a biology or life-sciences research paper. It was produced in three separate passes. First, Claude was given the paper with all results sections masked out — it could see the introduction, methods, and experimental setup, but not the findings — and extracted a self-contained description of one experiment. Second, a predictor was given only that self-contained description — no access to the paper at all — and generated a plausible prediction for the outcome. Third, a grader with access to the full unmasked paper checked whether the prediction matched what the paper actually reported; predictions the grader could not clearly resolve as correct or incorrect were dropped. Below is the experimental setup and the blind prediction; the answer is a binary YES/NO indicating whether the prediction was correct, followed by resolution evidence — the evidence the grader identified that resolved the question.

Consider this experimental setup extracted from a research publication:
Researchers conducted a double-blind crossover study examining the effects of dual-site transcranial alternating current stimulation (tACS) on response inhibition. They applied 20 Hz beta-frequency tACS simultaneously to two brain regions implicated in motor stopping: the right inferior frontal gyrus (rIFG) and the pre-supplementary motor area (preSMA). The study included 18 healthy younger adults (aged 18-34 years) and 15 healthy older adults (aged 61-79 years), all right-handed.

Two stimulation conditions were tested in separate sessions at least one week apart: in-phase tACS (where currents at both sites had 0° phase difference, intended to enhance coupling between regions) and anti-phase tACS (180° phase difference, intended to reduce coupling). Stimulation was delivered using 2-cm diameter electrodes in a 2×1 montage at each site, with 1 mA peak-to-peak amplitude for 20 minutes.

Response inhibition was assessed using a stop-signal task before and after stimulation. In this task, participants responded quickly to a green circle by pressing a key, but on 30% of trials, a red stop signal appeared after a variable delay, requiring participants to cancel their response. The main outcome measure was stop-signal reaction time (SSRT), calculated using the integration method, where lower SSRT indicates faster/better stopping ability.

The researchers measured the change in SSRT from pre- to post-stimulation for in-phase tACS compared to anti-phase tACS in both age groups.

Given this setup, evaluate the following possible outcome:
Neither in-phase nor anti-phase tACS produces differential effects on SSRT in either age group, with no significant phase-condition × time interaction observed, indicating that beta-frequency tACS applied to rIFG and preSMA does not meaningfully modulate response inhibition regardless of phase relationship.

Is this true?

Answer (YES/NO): NO